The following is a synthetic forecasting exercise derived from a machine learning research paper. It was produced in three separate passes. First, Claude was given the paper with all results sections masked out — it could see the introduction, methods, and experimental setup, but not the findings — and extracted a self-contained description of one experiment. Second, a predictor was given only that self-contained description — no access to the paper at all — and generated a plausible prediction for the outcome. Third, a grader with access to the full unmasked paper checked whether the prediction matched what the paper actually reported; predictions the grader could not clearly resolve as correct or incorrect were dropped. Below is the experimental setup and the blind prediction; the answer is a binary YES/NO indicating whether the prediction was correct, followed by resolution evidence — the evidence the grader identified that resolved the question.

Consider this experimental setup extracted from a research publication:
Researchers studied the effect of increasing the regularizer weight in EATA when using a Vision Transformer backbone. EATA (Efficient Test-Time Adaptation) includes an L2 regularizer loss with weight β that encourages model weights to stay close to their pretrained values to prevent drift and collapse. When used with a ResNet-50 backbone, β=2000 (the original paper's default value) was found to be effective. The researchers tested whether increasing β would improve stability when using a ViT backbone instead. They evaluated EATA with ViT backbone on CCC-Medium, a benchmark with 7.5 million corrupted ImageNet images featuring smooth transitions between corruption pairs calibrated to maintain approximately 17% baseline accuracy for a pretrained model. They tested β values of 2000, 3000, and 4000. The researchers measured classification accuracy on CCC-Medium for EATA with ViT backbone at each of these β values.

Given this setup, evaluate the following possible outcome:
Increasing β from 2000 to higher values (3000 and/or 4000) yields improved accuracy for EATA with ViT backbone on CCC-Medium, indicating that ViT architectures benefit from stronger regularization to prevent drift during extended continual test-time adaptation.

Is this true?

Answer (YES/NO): NO